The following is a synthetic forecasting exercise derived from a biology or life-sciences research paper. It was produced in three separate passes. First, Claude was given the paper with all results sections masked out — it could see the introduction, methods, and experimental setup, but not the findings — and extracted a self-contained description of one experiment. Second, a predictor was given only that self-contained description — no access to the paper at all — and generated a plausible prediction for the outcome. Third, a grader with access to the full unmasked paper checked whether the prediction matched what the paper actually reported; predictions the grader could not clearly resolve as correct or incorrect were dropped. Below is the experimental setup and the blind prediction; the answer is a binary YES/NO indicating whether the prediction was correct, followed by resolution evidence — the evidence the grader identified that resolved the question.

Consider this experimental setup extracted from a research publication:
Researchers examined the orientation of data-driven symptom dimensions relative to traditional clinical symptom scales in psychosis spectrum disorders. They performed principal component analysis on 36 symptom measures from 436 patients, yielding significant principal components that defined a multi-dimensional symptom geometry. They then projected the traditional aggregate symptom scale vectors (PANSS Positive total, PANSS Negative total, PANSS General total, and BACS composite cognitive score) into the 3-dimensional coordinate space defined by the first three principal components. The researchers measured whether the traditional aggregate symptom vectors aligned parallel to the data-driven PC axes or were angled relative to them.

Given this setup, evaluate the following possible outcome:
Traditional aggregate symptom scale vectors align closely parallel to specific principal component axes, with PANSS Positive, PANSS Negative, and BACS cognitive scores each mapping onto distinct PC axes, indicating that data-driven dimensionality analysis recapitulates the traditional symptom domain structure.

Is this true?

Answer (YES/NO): NO